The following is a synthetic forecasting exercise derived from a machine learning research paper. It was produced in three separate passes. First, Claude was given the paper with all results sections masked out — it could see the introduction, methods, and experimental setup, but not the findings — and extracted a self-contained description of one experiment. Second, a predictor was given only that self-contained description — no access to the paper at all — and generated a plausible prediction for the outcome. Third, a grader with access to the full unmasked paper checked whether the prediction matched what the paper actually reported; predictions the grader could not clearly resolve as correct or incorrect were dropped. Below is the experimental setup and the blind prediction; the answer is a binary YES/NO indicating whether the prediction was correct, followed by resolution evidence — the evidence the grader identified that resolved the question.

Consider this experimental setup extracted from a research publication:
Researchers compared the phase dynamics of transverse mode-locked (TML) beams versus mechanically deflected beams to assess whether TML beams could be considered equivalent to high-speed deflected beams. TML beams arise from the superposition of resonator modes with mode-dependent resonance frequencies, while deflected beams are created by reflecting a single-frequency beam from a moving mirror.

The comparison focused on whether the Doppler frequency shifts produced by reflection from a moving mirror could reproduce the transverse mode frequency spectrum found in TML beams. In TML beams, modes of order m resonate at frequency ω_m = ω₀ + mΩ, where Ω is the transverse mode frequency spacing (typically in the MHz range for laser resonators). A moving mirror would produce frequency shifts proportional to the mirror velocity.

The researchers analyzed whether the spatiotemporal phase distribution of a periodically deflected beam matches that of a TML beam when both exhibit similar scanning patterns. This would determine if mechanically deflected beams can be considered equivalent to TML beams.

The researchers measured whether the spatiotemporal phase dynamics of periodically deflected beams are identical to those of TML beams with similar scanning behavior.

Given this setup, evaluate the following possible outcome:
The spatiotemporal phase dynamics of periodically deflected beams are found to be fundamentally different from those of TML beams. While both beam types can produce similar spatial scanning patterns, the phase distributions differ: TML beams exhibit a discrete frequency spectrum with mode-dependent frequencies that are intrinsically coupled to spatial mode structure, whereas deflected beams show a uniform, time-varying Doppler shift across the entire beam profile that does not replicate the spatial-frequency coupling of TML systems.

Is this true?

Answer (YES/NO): YES